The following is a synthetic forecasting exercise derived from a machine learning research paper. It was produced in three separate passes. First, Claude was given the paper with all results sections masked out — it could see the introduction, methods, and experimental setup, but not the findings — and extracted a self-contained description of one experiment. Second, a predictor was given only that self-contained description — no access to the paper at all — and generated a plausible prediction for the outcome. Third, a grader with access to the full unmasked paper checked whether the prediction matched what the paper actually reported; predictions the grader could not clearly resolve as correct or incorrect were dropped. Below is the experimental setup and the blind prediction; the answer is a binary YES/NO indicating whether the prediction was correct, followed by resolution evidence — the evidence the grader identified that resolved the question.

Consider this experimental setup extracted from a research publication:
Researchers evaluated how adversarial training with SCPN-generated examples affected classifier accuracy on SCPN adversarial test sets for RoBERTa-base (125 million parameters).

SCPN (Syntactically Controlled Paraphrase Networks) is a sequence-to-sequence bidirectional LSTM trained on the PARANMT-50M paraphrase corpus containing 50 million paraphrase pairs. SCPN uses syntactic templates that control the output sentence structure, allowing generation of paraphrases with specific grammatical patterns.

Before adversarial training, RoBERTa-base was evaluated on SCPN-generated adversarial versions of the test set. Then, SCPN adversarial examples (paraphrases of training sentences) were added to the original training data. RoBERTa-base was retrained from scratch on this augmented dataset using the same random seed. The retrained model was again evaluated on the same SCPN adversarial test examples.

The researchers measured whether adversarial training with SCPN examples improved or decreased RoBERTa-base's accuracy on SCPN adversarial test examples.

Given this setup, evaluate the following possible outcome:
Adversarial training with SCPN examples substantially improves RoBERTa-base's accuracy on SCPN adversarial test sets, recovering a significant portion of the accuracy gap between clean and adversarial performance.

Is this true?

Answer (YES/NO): NO